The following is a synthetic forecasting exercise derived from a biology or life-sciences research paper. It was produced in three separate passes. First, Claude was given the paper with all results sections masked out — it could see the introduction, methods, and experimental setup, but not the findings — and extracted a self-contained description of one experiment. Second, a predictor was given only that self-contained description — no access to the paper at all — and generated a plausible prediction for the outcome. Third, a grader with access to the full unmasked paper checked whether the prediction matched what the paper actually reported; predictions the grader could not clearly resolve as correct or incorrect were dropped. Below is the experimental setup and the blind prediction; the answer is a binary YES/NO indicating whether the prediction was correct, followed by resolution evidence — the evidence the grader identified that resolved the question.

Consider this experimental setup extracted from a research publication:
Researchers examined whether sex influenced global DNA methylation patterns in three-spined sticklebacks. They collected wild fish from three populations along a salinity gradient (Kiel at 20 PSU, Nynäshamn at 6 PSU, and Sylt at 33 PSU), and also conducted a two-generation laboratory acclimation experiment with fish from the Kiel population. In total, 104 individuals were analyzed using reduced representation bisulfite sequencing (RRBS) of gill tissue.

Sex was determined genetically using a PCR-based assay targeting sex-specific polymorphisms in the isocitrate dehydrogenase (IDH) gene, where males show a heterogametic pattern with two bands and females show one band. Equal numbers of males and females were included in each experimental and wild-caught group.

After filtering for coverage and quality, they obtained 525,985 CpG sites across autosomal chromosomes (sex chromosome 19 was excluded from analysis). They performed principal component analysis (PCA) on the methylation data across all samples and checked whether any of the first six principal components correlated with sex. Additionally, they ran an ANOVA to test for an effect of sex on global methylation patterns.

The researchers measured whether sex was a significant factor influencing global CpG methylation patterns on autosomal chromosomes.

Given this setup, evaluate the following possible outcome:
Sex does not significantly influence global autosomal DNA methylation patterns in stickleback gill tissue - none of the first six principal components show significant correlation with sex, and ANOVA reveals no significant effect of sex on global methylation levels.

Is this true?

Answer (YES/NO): YES